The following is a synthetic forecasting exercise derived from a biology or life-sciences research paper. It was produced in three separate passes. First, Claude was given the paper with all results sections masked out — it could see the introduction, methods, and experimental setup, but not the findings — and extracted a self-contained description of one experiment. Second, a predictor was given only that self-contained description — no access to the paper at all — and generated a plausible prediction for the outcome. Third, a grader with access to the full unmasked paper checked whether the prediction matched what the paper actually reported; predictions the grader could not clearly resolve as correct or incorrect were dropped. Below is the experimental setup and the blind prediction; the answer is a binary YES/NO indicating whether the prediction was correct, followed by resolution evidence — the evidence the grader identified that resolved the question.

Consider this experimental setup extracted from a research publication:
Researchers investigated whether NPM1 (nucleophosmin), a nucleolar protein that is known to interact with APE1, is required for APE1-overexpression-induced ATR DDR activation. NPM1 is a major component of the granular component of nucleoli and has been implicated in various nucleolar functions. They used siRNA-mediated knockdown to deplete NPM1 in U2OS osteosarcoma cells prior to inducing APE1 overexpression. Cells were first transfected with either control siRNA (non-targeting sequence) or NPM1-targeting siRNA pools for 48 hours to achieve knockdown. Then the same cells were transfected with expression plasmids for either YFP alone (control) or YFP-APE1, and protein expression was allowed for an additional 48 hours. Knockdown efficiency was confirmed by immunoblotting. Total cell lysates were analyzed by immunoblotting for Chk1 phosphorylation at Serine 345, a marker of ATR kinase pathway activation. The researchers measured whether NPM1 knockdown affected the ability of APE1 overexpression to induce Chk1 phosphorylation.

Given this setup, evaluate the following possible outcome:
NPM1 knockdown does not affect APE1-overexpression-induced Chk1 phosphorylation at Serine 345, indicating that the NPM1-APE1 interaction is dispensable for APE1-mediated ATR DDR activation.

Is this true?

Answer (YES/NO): YES